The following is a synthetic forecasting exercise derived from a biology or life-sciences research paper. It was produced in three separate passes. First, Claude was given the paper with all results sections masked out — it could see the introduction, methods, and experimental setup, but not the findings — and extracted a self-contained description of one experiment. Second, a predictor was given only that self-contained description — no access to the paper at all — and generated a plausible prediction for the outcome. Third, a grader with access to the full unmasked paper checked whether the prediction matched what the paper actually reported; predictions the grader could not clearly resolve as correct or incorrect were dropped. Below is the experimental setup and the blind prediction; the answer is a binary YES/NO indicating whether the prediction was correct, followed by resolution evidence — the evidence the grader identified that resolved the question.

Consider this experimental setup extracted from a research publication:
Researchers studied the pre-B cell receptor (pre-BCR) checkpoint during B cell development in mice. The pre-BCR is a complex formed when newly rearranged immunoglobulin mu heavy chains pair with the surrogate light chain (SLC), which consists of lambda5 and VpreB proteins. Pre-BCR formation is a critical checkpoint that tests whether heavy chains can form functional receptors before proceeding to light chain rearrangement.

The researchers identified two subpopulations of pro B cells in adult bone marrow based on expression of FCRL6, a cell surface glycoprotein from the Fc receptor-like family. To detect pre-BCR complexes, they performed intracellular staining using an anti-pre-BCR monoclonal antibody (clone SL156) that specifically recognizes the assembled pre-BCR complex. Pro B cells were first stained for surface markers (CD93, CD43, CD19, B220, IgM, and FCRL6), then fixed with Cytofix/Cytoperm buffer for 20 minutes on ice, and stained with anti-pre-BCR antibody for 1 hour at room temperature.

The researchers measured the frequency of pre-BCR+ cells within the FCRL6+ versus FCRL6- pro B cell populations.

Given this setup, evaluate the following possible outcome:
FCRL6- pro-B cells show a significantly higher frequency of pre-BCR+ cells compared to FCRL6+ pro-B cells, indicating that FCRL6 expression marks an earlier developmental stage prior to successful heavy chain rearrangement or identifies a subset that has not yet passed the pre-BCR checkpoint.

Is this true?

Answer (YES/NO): NO